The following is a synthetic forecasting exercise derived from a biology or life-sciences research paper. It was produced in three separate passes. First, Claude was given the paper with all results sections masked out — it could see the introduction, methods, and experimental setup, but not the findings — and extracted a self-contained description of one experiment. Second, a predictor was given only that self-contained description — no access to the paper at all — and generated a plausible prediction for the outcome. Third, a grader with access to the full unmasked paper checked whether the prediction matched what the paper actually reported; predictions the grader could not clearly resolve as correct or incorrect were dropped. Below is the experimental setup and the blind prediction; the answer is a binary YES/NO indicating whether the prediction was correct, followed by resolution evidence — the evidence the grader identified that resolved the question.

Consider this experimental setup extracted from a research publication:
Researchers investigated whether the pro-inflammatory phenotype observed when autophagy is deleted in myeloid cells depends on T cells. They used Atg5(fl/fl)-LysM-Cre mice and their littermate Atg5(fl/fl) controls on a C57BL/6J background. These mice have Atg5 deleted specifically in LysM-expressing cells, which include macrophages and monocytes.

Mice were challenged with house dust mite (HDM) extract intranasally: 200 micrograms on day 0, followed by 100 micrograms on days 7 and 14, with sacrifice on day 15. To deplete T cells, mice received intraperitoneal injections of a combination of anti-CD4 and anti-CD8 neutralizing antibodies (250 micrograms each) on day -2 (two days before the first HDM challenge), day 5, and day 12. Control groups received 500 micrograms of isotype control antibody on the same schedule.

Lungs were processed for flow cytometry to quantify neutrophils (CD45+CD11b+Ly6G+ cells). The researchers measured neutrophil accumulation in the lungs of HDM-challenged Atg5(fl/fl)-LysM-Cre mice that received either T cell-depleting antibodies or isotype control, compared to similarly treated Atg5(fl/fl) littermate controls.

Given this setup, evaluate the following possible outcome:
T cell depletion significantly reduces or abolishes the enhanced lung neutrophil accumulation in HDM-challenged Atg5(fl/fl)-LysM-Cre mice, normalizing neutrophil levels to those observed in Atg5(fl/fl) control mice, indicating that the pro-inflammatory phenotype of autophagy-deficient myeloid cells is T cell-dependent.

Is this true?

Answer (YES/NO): NO